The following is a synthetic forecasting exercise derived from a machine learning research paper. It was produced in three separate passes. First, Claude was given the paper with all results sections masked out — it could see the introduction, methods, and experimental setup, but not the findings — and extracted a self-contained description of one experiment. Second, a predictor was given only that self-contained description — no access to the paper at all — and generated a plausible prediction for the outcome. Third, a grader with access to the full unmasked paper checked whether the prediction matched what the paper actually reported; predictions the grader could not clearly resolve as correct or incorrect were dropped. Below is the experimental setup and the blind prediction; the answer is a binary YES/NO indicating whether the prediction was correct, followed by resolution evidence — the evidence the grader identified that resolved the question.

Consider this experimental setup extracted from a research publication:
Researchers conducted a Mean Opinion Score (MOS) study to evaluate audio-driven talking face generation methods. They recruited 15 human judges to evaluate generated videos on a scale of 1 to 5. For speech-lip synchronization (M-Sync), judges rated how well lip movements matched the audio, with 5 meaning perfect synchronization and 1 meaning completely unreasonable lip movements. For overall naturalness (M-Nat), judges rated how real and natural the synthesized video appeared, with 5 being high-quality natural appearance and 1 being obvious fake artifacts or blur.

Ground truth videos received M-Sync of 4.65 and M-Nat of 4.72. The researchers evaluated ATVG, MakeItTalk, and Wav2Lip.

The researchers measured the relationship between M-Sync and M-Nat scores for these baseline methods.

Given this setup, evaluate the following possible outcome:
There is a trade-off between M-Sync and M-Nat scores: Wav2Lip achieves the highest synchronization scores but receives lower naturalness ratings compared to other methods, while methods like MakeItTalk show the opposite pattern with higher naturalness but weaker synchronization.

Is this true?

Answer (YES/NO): NO